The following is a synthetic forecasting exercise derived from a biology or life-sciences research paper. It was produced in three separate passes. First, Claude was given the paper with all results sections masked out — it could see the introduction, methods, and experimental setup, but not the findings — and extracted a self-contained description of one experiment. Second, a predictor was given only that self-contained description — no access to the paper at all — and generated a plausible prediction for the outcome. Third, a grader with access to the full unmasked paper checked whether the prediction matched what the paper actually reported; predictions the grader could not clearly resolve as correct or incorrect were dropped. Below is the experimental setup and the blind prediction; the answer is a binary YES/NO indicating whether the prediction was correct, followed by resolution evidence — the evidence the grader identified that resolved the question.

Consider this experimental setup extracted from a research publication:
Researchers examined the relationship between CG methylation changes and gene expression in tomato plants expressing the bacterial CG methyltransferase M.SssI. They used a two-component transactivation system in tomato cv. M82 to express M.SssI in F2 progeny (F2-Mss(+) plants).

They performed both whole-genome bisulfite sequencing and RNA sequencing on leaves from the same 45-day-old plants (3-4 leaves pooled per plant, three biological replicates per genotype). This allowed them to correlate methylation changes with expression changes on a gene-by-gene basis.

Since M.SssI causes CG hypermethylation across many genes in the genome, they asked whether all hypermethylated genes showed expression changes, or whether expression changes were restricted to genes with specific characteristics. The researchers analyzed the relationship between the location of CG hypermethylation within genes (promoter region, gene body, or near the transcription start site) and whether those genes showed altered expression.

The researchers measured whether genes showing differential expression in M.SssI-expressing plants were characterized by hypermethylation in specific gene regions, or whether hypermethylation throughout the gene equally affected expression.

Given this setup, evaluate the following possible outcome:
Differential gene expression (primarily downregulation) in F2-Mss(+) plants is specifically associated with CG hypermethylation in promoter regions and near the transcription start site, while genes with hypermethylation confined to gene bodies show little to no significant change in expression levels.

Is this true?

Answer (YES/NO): YES